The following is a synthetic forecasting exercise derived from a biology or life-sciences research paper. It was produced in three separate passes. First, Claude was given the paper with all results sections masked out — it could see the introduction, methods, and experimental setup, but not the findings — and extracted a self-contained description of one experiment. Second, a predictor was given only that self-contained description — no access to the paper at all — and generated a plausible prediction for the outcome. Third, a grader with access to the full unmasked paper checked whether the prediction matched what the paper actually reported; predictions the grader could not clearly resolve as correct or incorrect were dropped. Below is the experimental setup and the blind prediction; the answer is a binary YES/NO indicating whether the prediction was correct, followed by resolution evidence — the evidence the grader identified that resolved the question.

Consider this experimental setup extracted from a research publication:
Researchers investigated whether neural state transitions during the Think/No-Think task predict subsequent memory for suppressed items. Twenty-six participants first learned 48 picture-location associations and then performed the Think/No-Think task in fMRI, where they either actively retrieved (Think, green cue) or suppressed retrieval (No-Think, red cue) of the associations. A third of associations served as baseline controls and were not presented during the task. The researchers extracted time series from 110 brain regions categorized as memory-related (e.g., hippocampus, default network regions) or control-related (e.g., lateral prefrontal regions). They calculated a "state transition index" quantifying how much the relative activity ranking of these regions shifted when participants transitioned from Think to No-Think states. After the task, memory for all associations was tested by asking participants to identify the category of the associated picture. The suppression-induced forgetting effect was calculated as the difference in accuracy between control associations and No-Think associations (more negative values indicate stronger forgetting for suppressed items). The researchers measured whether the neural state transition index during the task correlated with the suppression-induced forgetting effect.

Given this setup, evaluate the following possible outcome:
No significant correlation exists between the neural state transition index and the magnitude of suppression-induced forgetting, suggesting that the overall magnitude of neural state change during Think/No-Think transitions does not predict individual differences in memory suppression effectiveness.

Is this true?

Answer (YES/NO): NO